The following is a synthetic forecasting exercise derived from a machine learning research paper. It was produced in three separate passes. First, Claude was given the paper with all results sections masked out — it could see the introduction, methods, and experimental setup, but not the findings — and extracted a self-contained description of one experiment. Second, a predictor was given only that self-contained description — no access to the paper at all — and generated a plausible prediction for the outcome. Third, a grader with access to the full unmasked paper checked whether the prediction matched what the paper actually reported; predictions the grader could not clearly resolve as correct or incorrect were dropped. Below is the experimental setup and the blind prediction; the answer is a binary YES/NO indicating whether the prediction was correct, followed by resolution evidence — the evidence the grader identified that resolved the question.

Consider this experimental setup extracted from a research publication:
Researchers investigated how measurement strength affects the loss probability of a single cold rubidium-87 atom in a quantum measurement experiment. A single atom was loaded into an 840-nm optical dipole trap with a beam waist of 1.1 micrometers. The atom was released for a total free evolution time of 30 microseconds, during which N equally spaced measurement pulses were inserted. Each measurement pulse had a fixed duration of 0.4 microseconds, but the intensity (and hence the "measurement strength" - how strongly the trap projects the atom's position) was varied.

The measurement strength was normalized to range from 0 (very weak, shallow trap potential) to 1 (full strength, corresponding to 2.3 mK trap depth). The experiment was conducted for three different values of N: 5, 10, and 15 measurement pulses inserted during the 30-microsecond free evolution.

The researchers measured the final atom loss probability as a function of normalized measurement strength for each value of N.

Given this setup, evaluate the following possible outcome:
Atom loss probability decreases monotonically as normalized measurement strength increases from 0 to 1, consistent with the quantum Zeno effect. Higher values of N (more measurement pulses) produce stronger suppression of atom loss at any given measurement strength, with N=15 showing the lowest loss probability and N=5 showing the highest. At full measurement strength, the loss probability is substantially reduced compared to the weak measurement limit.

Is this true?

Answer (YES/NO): YES